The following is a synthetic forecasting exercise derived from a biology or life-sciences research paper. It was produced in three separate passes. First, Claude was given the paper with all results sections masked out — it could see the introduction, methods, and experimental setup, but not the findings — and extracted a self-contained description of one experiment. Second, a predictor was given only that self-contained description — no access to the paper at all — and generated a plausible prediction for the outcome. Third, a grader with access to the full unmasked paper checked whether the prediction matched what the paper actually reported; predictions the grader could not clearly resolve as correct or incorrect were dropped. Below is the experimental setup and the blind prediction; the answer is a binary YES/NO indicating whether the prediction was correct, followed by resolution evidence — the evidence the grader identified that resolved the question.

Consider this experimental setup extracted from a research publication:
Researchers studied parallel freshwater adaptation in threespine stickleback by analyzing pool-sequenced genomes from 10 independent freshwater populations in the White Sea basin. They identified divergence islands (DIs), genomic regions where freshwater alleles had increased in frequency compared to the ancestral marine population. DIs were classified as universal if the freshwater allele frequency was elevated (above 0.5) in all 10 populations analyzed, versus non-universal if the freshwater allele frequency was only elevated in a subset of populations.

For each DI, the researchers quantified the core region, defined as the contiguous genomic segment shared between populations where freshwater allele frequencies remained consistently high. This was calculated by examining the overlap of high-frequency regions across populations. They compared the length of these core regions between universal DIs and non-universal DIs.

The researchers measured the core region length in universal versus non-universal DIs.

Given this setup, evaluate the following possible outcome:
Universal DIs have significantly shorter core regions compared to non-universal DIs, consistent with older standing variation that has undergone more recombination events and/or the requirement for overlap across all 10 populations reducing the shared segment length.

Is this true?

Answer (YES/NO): NO